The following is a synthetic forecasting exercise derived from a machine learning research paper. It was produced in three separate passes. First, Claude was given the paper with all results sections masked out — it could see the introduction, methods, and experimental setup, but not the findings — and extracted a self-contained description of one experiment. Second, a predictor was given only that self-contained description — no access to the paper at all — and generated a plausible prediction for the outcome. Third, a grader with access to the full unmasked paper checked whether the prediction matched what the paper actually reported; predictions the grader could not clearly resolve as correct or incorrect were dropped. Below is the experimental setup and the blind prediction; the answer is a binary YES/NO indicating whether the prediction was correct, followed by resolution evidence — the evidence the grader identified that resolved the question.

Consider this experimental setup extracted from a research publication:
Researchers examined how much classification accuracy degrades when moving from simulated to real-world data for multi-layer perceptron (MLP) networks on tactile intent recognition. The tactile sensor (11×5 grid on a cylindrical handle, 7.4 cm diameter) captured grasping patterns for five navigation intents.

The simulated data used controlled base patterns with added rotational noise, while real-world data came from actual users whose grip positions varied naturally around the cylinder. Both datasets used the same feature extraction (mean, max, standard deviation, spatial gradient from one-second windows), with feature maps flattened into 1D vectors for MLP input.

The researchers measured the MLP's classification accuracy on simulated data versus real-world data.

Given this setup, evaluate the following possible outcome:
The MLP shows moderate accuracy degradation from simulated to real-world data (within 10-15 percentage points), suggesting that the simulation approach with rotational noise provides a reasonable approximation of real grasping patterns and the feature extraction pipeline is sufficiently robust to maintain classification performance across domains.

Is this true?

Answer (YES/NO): NO